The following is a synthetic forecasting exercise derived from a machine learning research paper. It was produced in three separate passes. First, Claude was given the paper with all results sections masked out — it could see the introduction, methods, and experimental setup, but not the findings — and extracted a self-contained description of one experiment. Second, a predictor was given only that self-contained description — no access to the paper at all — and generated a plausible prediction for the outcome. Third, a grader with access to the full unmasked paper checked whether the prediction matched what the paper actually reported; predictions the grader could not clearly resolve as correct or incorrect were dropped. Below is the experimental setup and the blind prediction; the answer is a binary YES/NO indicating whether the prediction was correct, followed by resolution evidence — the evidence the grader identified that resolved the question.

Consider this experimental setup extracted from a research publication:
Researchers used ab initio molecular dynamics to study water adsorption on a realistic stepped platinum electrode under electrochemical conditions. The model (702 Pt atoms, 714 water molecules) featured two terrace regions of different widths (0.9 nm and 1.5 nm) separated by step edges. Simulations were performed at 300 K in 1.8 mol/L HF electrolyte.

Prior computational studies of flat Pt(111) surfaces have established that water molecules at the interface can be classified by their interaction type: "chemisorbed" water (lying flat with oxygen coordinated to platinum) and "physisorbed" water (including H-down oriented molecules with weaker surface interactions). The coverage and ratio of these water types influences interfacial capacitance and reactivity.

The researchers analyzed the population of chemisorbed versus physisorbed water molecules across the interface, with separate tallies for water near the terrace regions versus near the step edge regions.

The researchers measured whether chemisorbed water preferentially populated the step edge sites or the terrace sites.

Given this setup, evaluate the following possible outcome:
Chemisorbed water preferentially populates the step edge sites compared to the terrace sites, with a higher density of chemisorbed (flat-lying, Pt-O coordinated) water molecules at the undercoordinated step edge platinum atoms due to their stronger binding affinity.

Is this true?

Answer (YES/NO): YES